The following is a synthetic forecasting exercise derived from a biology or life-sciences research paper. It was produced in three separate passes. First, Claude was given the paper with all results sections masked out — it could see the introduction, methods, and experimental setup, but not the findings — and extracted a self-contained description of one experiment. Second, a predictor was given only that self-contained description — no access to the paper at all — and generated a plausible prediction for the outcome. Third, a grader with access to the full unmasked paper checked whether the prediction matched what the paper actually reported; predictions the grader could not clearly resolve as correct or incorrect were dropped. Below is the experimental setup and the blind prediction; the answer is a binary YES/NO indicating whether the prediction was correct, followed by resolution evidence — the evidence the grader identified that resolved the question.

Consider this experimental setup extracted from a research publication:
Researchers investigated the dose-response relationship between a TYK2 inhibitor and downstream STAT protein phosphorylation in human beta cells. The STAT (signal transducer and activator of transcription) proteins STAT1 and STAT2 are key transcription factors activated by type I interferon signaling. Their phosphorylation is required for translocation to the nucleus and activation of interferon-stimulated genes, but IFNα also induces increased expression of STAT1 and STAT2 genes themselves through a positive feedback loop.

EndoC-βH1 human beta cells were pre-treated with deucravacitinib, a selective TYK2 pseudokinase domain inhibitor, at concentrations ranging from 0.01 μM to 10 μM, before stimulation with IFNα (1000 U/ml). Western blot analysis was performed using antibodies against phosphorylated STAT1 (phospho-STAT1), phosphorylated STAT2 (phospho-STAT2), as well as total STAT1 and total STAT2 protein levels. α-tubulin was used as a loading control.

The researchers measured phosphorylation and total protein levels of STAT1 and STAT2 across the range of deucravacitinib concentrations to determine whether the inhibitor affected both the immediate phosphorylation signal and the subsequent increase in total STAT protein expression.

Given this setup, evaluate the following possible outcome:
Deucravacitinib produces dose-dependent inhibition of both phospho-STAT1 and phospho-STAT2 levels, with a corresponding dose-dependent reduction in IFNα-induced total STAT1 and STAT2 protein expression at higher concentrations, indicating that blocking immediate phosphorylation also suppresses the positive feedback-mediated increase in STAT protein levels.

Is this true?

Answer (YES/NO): YES